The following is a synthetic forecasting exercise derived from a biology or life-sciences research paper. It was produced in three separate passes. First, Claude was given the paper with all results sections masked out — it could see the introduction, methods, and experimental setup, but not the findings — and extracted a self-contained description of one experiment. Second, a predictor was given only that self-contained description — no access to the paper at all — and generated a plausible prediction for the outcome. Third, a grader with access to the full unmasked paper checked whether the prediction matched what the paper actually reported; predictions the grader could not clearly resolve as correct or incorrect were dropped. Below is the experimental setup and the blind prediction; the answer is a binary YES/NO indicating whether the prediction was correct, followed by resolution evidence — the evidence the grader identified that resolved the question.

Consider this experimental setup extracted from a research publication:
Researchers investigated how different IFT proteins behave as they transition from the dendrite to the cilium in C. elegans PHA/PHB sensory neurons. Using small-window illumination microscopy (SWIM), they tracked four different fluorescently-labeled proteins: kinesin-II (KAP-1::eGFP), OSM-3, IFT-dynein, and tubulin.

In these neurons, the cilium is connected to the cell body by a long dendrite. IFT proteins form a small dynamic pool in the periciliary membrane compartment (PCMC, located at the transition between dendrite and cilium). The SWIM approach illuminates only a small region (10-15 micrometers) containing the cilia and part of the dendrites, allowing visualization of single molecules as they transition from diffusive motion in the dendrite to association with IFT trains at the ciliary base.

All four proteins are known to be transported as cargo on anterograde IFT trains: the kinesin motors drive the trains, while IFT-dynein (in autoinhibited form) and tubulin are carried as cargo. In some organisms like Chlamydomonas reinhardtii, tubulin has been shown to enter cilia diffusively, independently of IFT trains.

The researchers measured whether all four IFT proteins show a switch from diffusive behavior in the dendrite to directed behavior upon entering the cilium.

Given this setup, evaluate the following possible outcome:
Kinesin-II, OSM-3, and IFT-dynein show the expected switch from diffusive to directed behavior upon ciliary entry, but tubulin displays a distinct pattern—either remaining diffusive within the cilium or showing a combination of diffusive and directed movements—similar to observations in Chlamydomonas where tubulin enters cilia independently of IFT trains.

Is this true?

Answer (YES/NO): NO